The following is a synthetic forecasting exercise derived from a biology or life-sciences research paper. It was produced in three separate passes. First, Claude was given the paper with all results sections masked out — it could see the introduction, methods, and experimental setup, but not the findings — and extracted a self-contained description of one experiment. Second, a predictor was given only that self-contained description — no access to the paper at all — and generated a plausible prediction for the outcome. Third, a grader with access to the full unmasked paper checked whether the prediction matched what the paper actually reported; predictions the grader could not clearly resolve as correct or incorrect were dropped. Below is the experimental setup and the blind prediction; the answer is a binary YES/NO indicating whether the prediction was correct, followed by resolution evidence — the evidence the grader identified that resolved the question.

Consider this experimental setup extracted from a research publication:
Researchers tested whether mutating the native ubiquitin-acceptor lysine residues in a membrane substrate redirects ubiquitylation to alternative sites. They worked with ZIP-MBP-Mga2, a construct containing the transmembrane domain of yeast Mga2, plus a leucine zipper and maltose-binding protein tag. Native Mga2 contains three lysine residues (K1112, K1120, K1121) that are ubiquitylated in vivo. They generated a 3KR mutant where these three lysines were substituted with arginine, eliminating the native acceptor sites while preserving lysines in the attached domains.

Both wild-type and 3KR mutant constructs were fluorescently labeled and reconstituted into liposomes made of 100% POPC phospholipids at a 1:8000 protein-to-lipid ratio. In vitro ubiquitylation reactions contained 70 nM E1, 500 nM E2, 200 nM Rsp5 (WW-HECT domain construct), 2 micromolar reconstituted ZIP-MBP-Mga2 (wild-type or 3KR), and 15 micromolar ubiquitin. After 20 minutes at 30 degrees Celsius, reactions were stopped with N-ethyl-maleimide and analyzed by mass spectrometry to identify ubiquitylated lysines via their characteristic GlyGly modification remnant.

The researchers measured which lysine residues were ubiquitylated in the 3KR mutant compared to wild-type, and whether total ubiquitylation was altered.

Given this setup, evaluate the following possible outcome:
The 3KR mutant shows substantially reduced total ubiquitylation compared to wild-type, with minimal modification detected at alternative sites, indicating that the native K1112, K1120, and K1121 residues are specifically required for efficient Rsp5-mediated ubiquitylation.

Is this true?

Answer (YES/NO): NO